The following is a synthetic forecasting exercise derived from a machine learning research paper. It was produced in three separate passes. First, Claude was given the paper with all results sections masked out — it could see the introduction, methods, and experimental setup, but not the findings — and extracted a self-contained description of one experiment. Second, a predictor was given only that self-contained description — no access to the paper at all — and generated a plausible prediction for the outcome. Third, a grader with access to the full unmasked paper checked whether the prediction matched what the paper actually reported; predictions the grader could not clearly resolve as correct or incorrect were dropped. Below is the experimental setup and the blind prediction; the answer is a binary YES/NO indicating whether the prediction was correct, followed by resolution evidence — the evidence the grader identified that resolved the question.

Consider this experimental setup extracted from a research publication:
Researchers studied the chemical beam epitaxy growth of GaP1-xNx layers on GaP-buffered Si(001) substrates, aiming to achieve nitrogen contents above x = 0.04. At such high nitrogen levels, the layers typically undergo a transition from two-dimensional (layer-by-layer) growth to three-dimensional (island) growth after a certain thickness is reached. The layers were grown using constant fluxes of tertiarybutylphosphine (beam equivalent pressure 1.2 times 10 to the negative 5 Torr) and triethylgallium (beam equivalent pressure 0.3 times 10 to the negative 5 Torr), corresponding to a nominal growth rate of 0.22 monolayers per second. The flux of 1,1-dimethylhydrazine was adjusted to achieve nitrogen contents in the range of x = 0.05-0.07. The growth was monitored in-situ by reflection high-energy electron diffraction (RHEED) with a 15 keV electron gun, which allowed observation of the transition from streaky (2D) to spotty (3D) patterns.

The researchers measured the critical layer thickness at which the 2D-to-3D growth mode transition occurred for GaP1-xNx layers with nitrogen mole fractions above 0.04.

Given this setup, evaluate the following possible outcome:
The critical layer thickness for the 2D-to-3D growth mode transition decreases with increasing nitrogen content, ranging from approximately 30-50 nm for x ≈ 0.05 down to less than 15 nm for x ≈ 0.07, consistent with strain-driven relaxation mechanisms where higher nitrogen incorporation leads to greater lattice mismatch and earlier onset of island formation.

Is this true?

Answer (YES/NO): NO